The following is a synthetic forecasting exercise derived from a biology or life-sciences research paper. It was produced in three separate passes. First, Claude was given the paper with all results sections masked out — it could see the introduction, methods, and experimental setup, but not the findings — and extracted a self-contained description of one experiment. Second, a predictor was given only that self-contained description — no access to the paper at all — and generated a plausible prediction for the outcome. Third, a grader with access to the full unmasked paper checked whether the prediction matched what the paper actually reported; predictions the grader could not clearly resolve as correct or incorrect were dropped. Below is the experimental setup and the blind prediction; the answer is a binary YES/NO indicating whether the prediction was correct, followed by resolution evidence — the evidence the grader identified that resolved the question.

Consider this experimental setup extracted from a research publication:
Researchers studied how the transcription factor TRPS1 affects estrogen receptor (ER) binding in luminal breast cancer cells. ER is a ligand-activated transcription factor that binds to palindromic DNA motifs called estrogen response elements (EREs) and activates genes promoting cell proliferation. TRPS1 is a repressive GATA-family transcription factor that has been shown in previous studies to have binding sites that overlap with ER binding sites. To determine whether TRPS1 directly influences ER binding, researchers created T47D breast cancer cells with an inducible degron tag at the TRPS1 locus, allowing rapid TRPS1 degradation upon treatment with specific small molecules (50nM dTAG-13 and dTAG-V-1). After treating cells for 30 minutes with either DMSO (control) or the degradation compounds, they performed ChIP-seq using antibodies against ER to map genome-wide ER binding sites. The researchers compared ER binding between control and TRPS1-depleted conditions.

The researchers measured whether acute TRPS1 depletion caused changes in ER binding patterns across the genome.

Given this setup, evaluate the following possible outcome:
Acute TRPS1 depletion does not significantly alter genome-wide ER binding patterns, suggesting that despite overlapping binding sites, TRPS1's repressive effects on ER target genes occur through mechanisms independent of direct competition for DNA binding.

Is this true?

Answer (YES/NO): NO